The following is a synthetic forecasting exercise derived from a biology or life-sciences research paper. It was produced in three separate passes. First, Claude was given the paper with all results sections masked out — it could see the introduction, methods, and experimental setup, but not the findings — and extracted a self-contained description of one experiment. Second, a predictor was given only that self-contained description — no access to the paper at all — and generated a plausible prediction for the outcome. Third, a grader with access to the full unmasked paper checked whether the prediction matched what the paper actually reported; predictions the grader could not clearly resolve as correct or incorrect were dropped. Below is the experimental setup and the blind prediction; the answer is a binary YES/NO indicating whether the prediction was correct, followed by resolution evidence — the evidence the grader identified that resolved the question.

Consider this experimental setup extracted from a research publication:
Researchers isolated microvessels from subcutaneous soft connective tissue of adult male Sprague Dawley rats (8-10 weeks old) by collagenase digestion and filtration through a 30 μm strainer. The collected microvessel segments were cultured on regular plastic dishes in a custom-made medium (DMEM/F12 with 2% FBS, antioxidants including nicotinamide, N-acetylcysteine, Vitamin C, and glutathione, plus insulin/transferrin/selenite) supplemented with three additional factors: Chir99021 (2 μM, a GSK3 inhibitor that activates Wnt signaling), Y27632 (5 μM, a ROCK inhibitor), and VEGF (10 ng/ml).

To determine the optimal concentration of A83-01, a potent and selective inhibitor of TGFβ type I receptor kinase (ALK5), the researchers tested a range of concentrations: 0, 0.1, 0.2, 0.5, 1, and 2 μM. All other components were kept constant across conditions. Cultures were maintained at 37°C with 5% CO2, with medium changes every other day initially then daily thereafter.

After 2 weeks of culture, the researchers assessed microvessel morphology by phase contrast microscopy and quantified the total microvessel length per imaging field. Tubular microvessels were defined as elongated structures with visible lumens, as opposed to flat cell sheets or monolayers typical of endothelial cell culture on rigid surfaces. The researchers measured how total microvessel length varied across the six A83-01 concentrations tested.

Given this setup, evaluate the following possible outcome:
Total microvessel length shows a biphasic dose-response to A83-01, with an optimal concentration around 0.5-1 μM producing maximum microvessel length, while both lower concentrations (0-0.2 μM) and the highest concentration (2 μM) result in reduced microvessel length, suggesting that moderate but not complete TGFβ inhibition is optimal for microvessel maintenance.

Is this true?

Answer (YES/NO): YES